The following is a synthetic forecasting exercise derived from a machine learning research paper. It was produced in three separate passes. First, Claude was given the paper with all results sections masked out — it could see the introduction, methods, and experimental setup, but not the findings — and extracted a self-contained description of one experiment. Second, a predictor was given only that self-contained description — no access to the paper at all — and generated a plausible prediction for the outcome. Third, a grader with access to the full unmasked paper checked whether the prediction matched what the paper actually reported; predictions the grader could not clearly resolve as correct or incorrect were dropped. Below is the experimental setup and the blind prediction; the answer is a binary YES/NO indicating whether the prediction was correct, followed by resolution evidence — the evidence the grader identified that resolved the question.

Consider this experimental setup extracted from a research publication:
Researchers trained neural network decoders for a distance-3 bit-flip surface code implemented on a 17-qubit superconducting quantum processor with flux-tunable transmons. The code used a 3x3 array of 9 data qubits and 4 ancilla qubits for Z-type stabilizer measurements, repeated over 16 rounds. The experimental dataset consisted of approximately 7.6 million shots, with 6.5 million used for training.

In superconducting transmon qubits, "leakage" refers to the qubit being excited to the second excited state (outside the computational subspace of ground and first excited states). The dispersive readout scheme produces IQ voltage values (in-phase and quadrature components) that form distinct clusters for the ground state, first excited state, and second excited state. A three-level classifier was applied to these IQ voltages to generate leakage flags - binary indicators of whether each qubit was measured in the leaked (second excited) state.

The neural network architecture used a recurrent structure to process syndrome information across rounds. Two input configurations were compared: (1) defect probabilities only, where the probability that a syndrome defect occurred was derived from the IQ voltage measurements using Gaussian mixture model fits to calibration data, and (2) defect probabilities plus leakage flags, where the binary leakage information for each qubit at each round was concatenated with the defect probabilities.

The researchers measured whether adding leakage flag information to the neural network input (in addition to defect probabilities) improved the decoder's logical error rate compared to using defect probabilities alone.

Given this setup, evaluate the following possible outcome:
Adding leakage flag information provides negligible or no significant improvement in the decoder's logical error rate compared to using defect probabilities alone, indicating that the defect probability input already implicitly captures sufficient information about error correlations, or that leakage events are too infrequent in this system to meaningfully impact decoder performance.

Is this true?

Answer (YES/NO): NO